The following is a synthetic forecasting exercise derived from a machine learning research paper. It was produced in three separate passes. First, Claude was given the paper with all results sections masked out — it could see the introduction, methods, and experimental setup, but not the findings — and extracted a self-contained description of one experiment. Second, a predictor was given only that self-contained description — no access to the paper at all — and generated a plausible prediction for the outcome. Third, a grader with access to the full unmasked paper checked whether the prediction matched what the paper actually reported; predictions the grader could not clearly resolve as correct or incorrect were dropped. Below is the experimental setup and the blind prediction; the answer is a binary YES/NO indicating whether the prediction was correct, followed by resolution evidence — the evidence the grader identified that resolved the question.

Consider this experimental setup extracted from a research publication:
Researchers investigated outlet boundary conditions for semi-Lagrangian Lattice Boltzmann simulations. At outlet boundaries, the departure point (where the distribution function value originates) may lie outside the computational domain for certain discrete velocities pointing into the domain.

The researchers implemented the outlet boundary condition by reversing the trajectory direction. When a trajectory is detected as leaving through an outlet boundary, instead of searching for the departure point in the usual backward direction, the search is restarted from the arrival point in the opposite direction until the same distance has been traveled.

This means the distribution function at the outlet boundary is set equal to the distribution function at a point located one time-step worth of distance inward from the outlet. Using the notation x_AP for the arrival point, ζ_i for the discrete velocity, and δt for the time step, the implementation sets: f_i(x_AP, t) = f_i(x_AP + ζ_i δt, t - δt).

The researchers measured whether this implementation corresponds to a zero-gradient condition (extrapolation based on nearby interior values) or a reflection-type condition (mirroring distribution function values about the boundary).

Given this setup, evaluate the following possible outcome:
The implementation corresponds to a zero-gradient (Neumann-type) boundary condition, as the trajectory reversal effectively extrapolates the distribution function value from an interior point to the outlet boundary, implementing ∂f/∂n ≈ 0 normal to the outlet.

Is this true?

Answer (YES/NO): YES